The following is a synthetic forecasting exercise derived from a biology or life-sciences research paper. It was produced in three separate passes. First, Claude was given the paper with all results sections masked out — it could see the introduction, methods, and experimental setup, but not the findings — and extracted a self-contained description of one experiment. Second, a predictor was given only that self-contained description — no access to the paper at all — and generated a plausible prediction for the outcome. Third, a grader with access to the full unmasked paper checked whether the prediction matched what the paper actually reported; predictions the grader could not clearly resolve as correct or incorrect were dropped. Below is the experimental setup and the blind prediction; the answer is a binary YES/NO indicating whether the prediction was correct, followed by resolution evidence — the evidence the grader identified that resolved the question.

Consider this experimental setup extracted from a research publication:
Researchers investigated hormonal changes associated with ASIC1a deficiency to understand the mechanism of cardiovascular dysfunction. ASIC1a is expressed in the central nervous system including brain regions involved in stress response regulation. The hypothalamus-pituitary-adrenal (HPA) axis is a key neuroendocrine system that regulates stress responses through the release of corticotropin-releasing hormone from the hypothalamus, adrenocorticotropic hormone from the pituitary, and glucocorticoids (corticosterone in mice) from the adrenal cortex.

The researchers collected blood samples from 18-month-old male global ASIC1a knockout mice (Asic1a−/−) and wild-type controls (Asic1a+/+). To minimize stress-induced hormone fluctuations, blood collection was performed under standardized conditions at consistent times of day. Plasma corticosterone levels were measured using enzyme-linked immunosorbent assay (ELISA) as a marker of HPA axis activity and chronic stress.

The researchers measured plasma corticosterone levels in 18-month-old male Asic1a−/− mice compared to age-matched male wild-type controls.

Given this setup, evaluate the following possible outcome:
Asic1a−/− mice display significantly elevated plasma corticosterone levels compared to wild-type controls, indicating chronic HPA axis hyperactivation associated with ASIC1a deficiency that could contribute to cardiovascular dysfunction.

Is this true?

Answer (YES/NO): NO